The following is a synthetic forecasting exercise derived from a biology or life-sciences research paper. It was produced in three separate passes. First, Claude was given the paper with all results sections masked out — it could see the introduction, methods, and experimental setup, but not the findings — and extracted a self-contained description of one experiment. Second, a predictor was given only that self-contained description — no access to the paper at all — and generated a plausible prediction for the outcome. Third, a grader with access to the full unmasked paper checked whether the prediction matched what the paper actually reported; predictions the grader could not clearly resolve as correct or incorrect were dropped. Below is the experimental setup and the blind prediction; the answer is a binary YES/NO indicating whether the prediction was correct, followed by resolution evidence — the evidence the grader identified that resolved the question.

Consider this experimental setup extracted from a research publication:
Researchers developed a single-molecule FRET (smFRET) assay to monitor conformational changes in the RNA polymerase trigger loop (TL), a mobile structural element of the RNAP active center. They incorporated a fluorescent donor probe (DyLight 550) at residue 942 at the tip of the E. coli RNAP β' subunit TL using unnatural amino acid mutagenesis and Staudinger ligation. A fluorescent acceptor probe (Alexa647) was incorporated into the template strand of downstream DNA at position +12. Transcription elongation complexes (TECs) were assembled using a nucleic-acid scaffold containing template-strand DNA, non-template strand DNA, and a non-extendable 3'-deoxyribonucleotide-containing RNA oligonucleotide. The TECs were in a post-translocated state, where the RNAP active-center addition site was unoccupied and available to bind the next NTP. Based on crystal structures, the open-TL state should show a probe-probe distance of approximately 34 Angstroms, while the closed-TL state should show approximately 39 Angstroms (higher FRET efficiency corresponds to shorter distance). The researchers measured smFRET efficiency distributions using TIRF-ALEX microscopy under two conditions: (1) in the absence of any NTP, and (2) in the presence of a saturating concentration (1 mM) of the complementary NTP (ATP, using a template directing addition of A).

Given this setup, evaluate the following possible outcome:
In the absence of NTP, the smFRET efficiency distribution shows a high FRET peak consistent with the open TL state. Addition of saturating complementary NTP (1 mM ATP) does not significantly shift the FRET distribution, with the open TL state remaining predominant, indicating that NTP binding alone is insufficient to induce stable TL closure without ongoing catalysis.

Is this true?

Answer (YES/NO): NO